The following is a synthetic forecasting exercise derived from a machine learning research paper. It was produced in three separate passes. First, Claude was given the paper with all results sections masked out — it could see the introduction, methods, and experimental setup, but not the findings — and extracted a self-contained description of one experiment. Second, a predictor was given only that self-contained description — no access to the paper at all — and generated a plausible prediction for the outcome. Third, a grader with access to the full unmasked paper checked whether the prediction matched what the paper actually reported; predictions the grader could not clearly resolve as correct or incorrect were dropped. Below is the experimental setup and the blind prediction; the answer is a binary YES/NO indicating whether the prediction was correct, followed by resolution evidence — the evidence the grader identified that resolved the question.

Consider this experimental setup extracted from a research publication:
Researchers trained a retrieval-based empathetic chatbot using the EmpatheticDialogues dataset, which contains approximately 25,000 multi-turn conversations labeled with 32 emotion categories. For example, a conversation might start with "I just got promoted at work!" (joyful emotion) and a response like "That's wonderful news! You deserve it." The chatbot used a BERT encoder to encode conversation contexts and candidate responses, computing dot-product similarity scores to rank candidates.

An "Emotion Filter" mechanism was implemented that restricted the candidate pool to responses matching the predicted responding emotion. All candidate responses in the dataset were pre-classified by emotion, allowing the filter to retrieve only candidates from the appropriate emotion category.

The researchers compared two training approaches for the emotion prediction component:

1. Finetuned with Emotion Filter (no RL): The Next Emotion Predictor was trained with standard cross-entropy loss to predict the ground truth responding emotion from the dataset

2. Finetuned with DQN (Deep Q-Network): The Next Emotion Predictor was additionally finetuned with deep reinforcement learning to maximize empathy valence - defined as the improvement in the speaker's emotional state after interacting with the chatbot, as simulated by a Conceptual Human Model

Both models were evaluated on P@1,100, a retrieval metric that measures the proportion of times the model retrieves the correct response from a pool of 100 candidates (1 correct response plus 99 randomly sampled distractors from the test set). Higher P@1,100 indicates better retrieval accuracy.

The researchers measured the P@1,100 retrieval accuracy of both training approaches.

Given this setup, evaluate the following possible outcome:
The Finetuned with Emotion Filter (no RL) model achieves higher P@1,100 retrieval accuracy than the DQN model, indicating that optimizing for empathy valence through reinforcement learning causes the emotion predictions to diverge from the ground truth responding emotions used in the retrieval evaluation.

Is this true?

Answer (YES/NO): YES